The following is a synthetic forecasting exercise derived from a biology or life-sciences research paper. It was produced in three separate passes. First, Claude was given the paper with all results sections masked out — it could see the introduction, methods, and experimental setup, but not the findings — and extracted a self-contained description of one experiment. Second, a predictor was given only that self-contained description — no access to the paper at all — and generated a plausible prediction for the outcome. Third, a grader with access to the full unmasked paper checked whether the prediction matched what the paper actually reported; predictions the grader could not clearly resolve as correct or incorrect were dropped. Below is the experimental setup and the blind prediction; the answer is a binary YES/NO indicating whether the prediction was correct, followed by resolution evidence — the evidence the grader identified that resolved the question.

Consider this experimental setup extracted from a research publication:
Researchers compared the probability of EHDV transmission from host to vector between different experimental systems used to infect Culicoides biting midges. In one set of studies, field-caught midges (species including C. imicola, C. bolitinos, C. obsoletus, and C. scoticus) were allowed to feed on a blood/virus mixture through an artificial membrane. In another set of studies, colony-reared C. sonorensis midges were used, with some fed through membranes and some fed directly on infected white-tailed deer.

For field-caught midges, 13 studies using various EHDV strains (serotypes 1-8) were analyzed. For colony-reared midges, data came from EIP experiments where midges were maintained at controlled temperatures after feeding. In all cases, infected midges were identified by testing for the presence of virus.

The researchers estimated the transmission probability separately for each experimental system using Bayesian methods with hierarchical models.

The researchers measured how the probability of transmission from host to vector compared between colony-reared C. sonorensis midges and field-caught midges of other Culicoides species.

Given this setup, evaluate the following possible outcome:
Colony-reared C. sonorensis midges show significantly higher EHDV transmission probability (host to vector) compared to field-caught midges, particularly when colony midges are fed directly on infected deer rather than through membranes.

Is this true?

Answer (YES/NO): NO